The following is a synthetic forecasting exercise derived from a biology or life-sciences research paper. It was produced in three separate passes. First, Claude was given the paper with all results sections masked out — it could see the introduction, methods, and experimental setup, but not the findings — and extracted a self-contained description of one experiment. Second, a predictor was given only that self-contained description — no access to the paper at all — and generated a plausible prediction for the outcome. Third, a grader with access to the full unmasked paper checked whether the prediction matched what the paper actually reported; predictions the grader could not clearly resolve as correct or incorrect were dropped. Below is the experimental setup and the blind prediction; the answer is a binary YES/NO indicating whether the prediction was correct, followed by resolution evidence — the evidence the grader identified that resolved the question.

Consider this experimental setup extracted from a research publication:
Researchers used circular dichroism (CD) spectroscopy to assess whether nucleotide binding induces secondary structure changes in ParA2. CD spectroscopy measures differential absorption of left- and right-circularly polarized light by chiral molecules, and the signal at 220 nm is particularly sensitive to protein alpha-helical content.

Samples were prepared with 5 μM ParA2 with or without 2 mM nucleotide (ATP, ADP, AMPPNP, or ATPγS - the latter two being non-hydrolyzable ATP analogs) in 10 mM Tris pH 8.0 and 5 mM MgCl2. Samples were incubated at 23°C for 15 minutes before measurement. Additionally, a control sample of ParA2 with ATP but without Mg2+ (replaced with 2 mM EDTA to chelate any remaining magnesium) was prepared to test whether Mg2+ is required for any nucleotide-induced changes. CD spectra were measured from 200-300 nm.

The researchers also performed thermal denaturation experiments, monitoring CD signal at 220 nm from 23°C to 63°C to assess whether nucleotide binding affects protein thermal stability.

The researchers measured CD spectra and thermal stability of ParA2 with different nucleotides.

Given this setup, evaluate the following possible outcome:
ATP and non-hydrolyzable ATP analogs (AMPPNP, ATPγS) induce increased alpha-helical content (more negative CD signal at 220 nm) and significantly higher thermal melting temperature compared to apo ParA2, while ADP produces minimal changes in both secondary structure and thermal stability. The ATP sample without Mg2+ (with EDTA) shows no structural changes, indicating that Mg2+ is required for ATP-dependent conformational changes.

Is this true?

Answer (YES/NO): NO